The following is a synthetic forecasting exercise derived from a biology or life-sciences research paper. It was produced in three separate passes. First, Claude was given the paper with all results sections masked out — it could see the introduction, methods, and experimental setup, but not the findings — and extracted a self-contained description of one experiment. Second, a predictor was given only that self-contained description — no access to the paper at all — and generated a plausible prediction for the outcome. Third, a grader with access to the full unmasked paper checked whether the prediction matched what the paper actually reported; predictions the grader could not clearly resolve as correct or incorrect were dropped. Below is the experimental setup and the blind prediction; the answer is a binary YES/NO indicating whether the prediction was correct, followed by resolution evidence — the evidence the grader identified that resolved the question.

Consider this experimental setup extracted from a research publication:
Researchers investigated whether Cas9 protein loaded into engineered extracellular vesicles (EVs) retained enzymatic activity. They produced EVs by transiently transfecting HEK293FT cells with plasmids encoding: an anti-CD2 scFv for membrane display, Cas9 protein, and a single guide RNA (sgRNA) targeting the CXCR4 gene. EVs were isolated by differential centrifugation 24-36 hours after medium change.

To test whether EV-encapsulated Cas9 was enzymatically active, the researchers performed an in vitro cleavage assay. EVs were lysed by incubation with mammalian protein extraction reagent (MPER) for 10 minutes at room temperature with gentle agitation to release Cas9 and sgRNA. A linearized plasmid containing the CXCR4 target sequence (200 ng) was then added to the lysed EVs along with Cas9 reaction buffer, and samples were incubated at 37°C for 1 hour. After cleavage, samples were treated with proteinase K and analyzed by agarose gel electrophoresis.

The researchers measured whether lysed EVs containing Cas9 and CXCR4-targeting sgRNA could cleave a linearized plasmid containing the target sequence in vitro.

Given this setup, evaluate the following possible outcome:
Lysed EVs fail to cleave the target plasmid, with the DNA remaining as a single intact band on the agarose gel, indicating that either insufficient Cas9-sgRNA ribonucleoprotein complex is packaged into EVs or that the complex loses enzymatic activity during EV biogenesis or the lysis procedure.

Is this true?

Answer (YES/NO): NO